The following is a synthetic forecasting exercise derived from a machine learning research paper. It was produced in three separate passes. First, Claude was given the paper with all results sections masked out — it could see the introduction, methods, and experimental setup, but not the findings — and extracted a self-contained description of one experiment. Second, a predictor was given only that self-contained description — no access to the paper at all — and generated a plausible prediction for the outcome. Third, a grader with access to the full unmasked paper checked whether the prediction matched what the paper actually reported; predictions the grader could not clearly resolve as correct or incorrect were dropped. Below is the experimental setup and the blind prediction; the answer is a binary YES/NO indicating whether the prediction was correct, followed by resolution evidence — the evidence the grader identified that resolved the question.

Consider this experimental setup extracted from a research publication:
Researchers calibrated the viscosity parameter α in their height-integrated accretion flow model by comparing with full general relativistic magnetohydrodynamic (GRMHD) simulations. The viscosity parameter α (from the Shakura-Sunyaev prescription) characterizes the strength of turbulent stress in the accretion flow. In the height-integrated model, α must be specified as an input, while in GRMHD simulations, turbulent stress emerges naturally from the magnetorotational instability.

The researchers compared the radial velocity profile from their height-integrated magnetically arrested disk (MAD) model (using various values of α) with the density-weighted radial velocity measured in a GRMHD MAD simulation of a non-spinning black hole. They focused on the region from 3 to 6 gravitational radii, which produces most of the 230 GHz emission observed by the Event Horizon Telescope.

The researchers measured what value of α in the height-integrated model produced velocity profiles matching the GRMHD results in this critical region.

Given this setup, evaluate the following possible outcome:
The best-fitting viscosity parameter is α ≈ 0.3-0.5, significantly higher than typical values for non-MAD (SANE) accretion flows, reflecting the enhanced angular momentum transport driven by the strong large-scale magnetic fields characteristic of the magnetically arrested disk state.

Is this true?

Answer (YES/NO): NO